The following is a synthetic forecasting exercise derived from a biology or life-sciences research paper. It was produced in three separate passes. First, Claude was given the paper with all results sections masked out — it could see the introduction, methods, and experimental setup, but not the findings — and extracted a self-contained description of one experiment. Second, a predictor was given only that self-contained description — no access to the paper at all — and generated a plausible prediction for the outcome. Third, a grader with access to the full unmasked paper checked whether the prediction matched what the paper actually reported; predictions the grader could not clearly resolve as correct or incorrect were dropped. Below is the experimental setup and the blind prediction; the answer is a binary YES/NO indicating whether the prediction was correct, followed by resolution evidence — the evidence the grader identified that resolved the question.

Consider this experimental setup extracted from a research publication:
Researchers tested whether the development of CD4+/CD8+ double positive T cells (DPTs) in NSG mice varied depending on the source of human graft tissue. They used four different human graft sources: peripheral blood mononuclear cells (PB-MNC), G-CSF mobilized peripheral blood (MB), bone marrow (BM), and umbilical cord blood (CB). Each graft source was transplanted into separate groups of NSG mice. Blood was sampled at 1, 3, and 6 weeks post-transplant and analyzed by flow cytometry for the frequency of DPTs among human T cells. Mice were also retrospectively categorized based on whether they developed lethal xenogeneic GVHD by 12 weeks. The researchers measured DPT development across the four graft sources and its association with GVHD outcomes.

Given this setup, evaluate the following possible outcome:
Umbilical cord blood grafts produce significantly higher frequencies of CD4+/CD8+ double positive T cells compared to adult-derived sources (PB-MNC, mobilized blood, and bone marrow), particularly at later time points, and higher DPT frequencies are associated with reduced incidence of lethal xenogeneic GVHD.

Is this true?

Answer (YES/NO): NO